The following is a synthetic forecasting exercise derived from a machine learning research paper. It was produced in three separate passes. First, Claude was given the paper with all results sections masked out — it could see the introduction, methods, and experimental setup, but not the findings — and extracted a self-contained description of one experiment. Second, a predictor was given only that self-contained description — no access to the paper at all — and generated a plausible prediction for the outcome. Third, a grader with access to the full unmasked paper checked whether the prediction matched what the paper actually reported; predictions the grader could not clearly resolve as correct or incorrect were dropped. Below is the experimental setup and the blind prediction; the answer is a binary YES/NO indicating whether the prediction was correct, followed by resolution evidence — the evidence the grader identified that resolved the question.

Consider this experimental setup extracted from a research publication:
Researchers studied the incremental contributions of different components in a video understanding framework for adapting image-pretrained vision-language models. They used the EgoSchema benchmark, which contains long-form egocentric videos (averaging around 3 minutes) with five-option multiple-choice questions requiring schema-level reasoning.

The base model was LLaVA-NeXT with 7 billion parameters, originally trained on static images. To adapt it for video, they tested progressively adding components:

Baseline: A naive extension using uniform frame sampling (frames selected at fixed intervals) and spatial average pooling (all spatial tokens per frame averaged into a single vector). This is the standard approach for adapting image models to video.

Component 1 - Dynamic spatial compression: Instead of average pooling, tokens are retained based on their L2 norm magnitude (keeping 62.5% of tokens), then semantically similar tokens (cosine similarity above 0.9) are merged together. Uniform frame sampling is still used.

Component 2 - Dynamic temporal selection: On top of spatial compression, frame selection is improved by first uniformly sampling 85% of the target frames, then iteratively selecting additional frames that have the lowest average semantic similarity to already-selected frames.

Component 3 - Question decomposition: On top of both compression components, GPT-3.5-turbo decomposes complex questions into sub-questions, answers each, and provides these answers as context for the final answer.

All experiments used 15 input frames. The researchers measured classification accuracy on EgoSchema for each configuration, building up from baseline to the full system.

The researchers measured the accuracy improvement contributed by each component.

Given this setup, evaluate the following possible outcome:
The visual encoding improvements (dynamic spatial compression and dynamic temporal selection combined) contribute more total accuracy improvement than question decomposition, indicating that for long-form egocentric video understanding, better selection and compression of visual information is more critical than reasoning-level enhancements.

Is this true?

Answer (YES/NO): YES